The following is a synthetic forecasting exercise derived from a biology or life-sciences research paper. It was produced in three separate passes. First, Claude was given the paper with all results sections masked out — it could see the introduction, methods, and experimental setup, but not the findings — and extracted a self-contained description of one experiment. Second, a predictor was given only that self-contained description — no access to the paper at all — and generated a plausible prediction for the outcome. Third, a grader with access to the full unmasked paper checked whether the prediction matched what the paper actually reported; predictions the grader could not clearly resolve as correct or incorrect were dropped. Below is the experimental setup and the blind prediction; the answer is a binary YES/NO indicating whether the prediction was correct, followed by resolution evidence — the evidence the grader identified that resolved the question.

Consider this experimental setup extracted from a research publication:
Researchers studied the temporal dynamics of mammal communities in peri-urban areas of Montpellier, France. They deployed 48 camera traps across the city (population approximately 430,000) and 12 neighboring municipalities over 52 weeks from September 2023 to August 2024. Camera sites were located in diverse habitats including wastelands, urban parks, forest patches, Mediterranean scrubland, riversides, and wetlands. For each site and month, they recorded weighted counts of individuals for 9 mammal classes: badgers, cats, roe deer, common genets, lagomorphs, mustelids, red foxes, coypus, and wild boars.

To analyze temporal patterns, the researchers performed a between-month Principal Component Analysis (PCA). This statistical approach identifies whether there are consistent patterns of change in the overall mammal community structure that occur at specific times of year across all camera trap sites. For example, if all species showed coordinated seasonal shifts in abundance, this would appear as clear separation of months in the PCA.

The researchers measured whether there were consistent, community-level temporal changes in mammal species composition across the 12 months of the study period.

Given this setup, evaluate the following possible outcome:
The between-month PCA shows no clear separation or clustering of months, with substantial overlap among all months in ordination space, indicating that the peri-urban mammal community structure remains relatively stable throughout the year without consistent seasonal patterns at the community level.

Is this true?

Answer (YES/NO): YES